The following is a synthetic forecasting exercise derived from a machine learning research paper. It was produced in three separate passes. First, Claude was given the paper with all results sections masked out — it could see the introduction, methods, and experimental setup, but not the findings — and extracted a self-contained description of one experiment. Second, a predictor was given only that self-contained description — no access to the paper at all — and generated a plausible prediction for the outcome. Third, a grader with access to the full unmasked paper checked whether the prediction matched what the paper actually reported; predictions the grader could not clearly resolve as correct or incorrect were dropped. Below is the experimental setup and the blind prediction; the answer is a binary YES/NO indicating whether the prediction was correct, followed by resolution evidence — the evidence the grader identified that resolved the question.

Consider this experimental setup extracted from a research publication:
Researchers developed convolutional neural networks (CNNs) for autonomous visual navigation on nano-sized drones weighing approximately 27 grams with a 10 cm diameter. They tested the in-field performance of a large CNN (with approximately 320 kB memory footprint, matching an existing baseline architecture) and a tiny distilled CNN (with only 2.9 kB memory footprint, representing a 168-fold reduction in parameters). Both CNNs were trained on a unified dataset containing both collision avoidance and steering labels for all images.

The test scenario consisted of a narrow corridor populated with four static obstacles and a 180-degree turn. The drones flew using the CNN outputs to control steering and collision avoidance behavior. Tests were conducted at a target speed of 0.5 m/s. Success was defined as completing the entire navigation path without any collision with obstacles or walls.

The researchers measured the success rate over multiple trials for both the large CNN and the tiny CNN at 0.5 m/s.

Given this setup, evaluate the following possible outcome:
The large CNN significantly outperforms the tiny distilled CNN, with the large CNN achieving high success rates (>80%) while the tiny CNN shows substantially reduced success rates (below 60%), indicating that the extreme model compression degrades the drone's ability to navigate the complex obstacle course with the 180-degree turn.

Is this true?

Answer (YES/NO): NO